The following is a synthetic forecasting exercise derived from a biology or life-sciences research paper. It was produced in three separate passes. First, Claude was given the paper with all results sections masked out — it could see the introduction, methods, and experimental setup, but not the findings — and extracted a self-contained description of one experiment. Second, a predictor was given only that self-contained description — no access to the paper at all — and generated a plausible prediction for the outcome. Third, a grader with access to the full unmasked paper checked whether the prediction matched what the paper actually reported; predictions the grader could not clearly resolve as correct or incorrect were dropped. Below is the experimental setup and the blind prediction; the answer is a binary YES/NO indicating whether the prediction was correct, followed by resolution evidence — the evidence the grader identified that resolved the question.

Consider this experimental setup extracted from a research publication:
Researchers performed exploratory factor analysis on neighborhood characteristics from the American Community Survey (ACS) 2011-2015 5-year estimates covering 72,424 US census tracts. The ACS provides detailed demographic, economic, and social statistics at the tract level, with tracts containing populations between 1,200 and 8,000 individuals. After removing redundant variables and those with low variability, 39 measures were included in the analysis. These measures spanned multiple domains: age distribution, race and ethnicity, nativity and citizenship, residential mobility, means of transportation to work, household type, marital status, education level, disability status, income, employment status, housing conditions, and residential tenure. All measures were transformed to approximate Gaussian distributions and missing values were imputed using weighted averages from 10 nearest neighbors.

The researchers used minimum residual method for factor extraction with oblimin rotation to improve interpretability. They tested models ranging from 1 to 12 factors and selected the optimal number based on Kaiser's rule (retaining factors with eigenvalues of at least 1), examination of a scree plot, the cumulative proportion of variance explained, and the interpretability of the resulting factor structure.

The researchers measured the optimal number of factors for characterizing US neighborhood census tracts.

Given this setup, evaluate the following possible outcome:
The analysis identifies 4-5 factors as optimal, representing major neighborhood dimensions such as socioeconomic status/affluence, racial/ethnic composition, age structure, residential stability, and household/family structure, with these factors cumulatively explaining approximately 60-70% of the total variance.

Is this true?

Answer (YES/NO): YES